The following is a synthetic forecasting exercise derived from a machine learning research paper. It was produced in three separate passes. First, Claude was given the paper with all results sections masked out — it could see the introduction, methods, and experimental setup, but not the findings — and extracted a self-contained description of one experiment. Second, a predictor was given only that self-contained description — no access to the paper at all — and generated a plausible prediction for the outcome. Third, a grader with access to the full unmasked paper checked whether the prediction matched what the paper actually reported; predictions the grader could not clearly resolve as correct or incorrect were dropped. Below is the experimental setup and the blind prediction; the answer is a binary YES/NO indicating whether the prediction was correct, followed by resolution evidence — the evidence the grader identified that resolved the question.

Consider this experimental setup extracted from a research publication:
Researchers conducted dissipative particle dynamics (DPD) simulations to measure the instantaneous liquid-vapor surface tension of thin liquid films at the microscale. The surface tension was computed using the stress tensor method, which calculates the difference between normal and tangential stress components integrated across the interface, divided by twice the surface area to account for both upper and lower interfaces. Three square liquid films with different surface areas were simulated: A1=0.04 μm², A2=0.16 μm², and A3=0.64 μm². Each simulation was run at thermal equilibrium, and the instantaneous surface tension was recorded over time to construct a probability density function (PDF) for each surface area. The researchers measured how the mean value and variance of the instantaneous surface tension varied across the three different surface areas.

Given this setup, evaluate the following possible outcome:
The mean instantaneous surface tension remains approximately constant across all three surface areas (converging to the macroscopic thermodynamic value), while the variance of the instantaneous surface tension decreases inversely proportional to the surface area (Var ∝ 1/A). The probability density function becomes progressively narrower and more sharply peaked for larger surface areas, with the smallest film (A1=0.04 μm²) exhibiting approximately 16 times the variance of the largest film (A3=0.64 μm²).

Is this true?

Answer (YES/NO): YES